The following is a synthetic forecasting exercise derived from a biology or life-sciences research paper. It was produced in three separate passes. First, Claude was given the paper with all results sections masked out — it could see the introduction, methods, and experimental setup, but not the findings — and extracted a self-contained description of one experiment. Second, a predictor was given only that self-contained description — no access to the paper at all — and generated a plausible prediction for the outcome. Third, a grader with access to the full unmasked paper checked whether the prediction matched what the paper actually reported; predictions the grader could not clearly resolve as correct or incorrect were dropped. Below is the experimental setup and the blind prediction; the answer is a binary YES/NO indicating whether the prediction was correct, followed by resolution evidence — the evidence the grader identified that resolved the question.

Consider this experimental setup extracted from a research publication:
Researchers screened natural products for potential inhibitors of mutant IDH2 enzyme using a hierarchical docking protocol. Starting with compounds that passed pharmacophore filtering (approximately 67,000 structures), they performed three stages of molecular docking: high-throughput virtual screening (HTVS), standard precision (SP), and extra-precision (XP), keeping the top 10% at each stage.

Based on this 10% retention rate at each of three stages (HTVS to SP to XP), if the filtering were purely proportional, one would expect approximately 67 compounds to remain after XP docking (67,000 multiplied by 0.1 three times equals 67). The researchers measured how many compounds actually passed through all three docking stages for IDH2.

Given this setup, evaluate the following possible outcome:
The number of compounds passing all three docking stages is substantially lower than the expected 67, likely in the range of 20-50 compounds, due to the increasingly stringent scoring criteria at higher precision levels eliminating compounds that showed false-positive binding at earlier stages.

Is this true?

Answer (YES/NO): YES